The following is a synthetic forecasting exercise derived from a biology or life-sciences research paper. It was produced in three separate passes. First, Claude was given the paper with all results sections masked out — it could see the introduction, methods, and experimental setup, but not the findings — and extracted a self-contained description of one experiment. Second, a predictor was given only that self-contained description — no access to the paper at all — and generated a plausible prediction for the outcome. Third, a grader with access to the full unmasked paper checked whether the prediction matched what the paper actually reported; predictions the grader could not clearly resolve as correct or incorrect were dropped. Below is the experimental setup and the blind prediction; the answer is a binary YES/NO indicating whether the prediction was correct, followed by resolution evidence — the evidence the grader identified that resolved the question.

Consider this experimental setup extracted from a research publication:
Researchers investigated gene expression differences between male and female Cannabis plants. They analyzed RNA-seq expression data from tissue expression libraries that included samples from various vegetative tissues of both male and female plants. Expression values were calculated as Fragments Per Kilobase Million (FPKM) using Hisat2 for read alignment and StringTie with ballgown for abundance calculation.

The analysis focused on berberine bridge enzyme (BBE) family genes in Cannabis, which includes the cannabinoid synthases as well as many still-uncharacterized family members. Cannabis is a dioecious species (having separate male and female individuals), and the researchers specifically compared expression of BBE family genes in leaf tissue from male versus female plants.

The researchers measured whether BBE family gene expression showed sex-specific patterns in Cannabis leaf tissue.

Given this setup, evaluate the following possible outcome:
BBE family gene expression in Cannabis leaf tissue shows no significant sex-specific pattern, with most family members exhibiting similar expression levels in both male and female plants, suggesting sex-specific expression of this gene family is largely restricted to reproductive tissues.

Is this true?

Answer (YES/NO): NO